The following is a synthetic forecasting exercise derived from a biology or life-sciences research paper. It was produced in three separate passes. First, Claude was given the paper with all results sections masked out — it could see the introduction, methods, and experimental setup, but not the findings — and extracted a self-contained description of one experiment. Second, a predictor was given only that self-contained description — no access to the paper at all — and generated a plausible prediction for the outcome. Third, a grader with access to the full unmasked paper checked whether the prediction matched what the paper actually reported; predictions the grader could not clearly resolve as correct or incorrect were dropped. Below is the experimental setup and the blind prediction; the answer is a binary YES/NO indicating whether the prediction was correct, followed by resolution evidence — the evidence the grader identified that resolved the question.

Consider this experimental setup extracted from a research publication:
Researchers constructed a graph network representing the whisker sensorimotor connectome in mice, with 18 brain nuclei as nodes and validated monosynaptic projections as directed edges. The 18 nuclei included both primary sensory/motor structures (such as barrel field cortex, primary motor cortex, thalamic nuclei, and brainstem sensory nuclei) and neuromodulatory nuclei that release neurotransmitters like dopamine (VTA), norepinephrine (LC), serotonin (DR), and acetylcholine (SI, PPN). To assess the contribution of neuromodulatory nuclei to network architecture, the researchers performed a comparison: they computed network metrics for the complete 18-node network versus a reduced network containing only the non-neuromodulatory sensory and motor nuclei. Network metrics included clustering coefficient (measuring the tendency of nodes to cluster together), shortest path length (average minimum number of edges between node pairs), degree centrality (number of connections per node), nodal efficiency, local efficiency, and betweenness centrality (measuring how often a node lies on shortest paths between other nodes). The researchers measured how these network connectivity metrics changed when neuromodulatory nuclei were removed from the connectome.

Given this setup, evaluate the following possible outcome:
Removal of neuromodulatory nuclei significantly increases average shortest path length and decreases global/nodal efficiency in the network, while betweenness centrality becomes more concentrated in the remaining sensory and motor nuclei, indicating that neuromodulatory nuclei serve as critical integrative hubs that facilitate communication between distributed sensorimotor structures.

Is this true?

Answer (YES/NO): NO